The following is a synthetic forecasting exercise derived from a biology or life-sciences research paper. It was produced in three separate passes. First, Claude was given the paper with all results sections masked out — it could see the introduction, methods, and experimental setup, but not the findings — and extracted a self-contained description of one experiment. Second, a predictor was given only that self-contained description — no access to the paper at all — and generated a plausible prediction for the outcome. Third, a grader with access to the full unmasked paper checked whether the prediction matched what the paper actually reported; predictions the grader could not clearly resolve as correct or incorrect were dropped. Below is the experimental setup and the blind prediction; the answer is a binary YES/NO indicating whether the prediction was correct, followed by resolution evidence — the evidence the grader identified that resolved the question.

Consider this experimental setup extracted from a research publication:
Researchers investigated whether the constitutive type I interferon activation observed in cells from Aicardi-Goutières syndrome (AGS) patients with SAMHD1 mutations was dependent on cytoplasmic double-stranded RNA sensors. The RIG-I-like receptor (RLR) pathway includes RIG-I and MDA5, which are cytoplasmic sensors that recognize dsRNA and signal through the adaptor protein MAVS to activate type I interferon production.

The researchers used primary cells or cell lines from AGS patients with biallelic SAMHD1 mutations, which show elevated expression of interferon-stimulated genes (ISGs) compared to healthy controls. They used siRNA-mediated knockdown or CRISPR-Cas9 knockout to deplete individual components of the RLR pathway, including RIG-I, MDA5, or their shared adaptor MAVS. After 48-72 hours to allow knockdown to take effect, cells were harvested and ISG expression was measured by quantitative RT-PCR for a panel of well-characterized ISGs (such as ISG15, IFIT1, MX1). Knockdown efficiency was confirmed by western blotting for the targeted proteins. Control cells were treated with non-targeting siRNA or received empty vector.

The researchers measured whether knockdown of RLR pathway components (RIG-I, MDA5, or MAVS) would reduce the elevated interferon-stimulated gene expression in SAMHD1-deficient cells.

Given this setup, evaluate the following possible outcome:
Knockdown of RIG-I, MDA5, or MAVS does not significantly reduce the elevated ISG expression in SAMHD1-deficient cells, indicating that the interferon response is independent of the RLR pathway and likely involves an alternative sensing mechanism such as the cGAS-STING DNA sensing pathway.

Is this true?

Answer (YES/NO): NO